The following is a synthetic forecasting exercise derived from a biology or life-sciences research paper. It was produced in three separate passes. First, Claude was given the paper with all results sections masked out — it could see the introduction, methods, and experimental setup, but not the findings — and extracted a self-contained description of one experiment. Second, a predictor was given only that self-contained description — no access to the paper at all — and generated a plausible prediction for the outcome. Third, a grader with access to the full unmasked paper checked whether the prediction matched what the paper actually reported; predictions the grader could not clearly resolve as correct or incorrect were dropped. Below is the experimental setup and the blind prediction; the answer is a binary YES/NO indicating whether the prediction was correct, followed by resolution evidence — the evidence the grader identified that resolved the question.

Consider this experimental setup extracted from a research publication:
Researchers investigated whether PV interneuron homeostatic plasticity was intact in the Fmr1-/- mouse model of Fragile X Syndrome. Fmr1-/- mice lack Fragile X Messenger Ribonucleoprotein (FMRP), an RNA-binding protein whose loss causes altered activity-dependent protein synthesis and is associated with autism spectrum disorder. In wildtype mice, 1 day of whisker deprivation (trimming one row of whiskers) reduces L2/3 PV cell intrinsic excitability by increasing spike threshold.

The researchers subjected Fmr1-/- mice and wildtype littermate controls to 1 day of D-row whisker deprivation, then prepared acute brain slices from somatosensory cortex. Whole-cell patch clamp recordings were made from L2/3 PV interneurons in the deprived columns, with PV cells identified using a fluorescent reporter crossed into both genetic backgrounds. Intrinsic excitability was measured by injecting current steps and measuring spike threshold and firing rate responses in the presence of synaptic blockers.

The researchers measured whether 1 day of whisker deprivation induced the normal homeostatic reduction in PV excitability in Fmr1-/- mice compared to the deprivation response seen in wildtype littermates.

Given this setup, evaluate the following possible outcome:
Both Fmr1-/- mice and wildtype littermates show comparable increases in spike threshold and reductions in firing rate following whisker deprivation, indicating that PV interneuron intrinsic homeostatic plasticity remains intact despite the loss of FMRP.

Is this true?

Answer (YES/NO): NO